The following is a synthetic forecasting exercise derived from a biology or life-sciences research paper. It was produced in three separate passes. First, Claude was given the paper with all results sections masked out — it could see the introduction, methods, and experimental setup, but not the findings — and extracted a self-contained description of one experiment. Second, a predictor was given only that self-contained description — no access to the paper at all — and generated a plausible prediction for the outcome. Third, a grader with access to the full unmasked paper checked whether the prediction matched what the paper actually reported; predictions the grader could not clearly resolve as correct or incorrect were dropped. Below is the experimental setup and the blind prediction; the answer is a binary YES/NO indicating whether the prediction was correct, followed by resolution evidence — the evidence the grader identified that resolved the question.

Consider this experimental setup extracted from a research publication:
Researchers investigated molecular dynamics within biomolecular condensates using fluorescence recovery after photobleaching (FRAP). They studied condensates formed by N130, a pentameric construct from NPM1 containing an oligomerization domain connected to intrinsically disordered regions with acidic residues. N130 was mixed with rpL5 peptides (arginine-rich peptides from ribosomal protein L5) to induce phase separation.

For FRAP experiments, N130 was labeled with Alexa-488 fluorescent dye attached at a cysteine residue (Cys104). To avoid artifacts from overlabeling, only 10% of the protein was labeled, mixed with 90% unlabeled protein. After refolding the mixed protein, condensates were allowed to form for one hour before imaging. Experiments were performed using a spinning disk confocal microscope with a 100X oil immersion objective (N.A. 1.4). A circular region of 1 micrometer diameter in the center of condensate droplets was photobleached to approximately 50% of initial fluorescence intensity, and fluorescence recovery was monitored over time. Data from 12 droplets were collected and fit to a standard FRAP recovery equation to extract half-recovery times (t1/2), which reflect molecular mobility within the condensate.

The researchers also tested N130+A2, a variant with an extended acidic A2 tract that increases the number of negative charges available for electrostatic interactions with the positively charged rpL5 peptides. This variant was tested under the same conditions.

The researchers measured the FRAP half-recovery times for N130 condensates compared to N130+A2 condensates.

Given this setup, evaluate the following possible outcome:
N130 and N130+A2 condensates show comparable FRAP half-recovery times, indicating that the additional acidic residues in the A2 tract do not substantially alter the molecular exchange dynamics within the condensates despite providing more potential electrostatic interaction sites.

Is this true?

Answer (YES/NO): NO